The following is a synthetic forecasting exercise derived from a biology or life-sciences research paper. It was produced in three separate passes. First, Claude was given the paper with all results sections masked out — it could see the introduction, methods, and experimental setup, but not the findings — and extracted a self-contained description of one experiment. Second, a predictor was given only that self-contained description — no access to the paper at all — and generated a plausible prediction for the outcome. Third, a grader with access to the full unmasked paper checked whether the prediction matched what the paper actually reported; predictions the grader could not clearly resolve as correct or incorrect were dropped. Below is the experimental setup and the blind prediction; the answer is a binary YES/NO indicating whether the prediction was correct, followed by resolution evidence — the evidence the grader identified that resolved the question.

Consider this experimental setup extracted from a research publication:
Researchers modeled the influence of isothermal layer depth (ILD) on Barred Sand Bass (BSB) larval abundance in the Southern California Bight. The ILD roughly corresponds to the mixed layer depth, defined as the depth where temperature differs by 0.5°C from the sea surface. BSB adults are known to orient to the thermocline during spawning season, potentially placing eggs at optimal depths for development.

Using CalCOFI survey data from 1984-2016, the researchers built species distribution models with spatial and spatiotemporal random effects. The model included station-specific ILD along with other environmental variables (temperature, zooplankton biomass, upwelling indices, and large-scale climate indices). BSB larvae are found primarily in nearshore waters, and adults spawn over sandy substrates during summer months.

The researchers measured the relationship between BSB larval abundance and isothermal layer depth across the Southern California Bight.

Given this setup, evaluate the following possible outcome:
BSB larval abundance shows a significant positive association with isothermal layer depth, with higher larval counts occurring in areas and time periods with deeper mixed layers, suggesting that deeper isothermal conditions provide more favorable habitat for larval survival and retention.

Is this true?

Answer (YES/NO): NO